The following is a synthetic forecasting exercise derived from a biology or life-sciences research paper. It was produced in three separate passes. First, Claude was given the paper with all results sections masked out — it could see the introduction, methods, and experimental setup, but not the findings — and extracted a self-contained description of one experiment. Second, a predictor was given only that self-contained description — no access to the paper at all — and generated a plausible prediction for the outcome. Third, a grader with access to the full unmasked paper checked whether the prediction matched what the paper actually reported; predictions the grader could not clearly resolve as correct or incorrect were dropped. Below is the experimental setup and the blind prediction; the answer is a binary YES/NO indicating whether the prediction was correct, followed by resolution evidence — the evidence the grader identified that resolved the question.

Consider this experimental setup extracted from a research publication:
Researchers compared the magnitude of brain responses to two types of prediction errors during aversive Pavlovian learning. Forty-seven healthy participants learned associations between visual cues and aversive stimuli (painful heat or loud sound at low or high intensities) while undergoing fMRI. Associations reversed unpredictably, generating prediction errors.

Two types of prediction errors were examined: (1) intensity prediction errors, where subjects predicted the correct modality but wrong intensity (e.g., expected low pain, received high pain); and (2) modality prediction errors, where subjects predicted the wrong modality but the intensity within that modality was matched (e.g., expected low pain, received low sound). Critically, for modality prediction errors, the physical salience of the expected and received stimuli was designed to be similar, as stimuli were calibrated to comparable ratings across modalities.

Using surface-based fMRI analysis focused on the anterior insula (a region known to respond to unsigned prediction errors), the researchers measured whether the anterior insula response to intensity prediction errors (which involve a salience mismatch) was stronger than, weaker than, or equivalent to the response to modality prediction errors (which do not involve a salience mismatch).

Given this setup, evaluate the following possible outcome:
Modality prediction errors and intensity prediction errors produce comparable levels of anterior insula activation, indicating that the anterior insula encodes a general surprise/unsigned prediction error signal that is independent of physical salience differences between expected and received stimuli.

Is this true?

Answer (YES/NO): YES